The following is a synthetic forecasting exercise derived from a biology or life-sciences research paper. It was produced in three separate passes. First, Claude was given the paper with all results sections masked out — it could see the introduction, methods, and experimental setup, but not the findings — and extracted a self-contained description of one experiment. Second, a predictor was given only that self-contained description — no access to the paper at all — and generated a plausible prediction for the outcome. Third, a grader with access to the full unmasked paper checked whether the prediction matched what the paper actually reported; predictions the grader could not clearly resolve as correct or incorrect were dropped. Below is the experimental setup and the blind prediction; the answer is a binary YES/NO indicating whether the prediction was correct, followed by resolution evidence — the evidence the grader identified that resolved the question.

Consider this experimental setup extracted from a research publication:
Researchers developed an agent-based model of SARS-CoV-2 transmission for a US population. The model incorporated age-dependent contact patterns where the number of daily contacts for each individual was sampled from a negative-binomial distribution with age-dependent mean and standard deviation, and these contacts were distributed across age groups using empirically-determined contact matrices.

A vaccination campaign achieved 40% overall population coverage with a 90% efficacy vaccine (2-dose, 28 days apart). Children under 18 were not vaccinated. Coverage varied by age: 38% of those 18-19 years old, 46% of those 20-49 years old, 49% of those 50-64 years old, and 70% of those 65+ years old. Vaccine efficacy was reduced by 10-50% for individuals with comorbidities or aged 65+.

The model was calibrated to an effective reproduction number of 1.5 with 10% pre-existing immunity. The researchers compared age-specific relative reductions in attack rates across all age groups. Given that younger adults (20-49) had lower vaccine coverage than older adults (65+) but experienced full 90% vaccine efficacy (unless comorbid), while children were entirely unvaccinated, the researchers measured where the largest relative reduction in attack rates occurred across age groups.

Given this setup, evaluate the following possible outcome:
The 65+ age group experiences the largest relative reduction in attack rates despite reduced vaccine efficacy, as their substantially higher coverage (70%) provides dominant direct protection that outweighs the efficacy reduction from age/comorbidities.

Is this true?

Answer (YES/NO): YES